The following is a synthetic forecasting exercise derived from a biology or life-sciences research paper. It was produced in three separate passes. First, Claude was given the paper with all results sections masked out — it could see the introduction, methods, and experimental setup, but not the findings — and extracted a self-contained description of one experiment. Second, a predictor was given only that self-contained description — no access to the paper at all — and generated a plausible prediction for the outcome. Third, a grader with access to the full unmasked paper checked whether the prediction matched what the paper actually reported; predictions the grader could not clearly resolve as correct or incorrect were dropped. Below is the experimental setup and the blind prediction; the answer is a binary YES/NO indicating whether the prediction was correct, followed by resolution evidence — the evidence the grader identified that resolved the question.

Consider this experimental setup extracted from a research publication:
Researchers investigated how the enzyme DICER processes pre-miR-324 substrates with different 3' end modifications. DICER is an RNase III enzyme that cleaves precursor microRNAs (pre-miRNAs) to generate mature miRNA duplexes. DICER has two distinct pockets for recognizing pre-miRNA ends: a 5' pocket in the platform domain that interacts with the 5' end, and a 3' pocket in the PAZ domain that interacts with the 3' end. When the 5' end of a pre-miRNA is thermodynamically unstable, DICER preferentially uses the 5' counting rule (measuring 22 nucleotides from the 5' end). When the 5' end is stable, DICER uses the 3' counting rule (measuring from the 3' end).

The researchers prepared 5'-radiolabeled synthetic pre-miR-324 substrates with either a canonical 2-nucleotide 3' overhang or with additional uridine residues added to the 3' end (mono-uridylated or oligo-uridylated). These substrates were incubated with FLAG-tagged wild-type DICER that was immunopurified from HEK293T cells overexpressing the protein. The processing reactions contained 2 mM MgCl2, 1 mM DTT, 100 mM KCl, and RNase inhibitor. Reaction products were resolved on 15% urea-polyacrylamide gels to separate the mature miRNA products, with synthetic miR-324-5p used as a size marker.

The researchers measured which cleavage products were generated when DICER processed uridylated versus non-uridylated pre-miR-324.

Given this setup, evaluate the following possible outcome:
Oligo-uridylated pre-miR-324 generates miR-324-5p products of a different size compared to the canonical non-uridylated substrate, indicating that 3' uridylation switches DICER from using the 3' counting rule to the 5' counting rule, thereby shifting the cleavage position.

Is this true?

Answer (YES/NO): NO